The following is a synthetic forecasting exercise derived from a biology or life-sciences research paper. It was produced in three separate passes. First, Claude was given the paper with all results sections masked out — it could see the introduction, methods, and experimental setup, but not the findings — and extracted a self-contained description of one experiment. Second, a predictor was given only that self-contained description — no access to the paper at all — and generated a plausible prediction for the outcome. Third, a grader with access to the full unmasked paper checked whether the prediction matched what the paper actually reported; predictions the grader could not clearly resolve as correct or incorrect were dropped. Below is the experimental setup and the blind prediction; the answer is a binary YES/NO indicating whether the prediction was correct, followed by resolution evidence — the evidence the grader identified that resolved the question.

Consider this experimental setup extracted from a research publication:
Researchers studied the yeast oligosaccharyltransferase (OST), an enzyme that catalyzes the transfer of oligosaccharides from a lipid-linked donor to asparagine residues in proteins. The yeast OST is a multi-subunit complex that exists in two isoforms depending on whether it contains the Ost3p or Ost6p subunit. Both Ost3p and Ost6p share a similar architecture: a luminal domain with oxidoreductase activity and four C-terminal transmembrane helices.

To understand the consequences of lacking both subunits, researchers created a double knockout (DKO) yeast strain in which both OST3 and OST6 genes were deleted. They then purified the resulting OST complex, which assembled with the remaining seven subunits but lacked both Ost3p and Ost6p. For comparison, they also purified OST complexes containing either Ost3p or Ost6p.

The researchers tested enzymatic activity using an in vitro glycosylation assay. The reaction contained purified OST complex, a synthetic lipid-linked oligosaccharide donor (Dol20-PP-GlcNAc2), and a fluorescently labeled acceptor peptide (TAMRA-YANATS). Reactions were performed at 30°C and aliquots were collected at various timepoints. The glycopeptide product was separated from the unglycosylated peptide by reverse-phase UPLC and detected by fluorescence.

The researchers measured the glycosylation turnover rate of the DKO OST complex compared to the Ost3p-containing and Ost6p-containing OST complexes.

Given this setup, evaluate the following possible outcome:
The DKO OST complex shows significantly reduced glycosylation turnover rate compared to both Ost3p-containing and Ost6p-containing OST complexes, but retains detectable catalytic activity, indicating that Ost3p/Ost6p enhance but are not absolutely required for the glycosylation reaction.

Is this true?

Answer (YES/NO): YES